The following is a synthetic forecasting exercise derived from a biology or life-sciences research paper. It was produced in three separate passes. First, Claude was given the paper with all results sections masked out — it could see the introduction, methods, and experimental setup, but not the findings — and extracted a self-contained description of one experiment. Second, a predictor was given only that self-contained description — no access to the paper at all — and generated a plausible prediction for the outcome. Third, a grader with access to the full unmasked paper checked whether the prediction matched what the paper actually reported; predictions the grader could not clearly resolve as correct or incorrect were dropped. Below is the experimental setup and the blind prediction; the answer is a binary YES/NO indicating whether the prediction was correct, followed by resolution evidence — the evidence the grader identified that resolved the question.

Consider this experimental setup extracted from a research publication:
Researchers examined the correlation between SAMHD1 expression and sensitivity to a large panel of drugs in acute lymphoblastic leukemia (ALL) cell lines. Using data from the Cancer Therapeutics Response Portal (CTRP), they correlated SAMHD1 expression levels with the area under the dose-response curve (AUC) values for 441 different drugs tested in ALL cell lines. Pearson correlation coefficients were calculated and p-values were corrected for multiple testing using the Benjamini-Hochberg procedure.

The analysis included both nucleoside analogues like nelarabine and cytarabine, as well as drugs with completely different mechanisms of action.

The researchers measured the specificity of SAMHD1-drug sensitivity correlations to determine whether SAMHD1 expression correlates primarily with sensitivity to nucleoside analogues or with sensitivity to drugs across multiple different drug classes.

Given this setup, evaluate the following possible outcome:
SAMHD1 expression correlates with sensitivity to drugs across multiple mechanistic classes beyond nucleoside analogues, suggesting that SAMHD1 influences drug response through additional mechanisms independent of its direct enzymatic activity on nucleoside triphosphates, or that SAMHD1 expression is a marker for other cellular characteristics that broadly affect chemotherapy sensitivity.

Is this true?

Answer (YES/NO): NO